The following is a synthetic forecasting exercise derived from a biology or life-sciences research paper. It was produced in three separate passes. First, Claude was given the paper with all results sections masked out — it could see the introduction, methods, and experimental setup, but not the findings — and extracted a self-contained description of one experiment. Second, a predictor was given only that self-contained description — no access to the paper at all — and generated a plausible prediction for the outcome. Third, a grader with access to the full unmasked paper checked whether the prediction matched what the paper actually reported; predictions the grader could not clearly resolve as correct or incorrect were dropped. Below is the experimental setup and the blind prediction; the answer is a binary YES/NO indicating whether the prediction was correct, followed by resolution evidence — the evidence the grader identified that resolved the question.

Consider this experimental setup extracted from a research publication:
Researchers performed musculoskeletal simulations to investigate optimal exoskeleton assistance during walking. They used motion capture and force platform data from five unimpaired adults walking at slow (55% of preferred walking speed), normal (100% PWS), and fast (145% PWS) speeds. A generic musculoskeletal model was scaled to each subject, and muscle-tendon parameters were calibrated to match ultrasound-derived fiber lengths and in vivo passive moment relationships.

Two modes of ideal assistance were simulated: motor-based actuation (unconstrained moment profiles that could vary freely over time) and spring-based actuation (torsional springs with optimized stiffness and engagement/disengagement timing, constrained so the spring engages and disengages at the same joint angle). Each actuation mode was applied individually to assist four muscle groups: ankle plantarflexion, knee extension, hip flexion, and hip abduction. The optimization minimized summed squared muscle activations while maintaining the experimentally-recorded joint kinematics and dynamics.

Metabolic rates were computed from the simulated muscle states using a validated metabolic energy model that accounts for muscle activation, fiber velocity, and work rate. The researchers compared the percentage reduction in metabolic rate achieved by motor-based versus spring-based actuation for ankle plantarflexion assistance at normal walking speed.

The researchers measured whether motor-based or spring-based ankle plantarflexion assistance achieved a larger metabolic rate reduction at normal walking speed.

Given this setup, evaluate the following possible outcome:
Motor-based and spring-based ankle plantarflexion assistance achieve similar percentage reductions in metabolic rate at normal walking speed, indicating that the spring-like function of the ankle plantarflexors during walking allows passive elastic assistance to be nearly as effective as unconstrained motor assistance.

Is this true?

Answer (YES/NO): NO